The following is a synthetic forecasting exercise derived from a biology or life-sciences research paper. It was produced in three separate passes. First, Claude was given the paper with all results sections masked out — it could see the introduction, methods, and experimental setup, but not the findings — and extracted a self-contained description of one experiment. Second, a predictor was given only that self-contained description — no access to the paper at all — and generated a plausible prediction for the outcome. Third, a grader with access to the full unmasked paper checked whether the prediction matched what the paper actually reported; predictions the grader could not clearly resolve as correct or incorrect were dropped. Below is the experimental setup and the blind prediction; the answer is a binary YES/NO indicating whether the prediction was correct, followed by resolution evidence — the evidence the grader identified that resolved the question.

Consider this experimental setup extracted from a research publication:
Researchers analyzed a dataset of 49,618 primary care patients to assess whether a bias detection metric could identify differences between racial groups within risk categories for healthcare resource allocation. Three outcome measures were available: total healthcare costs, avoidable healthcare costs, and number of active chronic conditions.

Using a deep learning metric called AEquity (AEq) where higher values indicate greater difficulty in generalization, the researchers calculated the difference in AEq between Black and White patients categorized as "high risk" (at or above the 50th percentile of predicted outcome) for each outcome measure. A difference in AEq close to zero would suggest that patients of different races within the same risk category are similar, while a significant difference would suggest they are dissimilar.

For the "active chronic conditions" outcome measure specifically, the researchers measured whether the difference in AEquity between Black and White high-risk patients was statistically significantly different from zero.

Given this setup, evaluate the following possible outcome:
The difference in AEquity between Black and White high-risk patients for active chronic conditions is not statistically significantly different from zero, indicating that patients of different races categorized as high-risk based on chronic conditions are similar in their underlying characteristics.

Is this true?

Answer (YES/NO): YES